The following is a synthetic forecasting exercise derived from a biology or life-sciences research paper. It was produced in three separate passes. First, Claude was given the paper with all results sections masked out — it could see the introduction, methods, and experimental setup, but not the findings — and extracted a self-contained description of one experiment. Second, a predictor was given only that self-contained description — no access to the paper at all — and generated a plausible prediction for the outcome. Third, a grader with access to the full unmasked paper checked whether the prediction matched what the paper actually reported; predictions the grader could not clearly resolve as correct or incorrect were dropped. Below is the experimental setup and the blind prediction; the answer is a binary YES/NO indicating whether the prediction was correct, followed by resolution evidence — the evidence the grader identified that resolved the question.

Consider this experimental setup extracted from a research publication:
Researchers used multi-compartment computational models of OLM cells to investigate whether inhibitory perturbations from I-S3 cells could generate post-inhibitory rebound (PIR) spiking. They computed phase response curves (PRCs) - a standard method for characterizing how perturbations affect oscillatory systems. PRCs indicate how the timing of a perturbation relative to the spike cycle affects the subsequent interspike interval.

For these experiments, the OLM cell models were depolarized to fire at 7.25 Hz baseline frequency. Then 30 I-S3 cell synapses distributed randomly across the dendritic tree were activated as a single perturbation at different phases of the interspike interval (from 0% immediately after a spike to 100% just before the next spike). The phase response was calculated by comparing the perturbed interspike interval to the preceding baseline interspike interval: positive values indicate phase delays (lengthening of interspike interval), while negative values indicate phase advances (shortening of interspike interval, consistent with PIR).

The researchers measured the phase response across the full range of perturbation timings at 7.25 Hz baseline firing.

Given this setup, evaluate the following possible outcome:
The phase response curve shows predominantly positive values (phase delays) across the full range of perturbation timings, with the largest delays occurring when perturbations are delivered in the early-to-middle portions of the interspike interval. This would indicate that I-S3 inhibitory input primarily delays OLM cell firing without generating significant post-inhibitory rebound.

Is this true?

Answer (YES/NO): NO